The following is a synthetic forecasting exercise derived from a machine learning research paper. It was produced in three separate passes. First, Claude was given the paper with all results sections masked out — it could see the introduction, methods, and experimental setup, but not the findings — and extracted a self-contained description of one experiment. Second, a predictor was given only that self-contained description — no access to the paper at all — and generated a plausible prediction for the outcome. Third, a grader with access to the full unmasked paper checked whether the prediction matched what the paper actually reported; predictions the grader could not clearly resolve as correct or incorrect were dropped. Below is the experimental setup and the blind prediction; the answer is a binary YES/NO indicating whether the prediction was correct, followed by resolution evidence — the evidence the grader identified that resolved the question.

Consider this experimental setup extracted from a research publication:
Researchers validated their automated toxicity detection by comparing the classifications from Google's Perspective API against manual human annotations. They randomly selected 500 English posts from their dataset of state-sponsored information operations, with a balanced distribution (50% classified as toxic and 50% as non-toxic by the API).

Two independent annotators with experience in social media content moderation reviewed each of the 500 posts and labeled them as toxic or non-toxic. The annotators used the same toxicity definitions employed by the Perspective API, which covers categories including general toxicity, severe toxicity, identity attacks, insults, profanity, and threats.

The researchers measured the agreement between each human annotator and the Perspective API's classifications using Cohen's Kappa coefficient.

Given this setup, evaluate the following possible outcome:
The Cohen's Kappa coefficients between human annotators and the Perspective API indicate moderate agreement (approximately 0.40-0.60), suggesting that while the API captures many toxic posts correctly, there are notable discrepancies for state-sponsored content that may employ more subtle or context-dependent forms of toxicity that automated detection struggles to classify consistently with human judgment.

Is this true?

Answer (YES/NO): NO